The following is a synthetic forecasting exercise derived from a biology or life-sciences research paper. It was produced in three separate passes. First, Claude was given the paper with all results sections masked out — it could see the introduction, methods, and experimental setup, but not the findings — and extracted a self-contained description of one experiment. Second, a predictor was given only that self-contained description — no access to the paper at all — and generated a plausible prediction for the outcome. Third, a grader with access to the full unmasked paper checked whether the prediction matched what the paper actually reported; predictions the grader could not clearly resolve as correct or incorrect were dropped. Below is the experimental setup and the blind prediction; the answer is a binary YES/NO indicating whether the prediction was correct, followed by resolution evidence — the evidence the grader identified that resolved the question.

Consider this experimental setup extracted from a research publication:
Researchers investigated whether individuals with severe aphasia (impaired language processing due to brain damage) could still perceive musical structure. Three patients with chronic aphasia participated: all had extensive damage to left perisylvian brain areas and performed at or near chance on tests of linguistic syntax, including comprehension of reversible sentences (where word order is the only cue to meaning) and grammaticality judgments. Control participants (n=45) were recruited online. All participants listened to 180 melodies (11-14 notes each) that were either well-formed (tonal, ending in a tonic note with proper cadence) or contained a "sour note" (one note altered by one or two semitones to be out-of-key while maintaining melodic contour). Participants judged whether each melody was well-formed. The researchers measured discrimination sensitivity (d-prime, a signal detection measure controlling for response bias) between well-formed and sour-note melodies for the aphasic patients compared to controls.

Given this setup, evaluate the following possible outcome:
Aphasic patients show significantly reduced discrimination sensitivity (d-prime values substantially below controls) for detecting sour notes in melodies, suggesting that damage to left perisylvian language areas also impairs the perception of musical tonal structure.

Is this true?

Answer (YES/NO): NO